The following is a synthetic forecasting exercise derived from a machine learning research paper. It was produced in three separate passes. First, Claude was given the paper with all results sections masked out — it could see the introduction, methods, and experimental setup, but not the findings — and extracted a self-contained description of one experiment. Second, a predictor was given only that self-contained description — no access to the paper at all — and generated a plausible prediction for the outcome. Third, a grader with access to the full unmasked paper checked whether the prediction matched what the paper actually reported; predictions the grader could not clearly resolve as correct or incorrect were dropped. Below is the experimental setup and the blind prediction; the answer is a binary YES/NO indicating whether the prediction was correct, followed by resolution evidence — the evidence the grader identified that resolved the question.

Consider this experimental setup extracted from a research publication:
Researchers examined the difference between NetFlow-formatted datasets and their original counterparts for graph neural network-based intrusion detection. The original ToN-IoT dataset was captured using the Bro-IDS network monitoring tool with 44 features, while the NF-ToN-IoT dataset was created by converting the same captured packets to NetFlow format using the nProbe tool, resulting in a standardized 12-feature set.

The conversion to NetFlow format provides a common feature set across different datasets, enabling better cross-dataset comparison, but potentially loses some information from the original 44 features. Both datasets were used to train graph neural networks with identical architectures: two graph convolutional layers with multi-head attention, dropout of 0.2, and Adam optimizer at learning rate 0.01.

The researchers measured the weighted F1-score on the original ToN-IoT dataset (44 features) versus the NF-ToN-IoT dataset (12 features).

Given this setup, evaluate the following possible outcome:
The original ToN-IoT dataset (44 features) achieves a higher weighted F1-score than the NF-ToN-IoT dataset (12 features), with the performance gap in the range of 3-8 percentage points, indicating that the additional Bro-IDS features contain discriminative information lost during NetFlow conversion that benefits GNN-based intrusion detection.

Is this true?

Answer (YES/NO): NO